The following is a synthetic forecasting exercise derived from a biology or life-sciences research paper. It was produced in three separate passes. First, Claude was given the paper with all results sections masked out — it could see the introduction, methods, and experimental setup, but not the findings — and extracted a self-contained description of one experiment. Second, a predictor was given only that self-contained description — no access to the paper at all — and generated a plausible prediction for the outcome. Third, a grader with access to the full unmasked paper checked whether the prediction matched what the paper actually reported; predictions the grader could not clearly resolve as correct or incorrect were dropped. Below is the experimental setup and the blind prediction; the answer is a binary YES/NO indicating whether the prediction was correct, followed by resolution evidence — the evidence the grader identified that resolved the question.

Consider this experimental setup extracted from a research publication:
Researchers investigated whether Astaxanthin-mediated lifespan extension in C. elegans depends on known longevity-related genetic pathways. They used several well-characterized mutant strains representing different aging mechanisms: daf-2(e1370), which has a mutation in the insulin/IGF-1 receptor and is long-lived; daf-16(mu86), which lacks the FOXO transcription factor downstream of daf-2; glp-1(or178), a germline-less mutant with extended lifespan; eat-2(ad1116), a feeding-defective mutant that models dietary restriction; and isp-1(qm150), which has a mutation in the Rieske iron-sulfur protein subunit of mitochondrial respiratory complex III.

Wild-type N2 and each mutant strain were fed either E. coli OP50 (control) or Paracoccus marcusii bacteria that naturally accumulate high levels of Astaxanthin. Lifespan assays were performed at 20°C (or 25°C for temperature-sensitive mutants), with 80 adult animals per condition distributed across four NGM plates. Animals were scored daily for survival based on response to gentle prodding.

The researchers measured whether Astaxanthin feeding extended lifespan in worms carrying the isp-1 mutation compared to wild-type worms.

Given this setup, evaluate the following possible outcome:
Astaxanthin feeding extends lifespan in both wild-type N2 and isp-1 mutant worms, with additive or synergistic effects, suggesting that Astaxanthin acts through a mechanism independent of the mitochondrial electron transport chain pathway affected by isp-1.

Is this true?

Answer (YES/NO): NO